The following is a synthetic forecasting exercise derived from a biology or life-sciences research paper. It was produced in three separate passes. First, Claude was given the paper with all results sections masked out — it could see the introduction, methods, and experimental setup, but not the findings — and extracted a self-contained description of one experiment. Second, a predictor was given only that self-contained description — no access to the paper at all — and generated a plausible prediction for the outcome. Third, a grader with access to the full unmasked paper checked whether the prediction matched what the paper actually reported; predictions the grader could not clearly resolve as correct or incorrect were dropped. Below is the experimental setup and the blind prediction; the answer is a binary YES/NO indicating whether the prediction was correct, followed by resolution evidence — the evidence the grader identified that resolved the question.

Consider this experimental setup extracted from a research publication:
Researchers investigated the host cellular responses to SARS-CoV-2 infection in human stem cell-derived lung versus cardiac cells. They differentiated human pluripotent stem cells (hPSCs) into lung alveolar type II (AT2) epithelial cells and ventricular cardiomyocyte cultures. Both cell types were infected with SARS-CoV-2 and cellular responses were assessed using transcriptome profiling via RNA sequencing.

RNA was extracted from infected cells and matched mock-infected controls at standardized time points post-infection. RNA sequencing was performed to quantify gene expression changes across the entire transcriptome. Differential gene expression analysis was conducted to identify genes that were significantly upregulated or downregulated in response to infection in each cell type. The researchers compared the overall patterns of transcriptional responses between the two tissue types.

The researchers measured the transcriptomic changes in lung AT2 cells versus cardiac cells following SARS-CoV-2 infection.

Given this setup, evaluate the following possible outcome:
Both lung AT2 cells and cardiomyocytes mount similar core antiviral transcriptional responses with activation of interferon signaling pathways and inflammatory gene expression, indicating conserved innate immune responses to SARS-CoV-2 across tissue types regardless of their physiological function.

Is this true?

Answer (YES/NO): NO